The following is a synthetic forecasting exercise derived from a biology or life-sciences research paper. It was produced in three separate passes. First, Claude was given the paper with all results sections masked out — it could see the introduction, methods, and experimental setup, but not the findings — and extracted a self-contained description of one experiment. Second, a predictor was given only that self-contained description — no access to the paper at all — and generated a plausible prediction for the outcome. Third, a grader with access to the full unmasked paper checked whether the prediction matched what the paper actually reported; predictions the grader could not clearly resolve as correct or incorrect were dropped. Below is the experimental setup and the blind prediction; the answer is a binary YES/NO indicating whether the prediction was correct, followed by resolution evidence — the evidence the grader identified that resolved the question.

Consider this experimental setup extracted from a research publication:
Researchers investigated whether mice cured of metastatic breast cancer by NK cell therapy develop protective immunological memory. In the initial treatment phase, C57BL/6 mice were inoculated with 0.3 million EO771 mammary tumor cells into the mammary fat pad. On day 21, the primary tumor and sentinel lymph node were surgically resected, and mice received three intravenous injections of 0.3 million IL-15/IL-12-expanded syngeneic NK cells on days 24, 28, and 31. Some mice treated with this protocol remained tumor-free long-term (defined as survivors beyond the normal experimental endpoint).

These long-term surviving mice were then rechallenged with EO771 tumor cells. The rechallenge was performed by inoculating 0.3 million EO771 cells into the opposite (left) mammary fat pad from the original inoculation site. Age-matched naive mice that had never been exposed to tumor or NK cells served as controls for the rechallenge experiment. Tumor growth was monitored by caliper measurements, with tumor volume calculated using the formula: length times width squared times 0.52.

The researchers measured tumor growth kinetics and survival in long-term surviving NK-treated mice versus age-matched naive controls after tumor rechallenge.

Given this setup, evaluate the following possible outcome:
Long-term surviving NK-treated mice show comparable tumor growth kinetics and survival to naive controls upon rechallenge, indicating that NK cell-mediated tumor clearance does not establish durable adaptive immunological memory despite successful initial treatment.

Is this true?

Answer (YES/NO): NO